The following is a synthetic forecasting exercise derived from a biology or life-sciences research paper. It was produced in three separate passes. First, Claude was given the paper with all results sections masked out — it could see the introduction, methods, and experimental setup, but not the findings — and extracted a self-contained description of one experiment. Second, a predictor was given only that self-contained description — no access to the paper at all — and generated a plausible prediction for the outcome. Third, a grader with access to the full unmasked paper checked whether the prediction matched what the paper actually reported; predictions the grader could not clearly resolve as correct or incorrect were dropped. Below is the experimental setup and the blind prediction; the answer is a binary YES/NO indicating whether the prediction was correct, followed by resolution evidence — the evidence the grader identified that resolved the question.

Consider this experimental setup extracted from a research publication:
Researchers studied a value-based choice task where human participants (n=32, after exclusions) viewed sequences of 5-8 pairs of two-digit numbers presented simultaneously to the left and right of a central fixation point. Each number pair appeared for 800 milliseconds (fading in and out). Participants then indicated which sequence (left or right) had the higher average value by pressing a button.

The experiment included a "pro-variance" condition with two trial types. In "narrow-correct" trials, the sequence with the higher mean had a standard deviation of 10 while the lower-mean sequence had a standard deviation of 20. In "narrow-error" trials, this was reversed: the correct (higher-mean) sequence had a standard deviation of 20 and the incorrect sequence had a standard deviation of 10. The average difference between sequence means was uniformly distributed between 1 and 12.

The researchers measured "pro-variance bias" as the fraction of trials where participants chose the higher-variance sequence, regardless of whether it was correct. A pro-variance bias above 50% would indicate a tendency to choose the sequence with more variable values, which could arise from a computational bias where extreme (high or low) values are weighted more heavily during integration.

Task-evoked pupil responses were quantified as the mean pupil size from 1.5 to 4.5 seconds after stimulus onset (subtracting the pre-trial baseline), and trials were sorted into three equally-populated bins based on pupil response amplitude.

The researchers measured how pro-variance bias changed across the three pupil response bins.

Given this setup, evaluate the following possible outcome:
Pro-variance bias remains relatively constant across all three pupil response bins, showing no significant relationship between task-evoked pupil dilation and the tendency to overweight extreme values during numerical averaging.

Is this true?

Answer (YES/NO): NO